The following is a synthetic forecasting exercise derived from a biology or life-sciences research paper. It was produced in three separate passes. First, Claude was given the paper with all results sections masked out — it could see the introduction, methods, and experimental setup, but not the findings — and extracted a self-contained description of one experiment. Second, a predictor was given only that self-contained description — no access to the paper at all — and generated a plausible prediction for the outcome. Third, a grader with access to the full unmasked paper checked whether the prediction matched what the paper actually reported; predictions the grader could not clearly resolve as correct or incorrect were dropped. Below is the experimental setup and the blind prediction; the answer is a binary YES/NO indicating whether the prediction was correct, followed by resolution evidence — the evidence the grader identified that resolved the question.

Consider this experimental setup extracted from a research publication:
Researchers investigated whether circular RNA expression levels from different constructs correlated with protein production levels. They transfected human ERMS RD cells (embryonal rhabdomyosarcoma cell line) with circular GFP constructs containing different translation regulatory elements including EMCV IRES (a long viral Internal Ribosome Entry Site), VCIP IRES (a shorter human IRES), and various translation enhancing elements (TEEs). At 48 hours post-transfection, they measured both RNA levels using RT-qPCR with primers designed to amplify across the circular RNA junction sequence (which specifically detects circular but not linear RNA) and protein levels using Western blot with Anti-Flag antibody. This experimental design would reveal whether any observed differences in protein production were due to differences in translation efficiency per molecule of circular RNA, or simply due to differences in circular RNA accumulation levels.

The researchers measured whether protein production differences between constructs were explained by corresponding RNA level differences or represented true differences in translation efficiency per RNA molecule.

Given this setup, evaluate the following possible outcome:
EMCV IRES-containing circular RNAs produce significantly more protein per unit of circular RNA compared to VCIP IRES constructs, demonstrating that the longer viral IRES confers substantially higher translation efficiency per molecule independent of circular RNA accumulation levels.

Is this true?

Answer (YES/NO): NO